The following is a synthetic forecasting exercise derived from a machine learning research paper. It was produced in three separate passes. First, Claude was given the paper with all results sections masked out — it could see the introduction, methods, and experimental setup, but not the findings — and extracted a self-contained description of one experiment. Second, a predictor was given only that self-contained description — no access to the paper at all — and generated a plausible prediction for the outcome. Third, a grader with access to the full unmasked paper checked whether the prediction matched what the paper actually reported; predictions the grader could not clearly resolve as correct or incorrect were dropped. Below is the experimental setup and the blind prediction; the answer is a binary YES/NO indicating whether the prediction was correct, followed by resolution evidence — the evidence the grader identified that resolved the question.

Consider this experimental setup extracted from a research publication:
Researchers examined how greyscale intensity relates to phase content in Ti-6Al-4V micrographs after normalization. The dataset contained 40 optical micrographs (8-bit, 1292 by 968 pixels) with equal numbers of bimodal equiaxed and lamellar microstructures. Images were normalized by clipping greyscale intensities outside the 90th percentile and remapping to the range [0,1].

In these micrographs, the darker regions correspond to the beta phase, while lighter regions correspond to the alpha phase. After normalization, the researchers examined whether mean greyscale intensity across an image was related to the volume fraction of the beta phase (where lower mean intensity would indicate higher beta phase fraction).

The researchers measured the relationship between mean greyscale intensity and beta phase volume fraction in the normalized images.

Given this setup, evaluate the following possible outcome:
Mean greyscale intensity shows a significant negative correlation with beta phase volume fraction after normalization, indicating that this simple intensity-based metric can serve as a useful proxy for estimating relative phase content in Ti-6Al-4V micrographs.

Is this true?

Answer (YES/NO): YES